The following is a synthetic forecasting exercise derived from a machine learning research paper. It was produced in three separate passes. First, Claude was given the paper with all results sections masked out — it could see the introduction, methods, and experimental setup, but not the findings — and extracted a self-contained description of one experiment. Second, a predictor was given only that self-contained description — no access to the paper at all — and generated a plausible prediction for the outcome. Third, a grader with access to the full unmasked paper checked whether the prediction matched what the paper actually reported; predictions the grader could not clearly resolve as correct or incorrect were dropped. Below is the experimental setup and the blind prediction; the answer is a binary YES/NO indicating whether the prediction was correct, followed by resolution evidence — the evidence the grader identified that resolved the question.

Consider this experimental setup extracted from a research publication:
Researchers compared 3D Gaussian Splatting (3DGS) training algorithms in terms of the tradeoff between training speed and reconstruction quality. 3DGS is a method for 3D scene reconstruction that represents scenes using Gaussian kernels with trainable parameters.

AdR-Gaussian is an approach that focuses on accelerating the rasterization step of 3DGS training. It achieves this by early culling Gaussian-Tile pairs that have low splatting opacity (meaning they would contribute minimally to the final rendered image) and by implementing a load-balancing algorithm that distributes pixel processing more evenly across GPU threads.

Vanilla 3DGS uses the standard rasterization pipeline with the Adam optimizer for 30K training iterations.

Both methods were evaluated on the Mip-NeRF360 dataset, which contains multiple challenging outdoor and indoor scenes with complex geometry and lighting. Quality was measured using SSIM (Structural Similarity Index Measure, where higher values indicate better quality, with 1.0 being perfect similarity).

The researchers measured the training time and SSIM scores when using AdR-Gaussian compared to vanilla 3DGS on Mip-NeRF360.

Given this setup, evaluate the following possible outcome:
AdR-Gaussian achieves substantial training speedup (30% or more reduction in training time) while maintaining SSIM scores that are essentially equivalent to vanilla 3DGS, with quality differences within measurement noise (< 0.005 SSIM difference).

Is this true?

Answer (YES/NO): NO